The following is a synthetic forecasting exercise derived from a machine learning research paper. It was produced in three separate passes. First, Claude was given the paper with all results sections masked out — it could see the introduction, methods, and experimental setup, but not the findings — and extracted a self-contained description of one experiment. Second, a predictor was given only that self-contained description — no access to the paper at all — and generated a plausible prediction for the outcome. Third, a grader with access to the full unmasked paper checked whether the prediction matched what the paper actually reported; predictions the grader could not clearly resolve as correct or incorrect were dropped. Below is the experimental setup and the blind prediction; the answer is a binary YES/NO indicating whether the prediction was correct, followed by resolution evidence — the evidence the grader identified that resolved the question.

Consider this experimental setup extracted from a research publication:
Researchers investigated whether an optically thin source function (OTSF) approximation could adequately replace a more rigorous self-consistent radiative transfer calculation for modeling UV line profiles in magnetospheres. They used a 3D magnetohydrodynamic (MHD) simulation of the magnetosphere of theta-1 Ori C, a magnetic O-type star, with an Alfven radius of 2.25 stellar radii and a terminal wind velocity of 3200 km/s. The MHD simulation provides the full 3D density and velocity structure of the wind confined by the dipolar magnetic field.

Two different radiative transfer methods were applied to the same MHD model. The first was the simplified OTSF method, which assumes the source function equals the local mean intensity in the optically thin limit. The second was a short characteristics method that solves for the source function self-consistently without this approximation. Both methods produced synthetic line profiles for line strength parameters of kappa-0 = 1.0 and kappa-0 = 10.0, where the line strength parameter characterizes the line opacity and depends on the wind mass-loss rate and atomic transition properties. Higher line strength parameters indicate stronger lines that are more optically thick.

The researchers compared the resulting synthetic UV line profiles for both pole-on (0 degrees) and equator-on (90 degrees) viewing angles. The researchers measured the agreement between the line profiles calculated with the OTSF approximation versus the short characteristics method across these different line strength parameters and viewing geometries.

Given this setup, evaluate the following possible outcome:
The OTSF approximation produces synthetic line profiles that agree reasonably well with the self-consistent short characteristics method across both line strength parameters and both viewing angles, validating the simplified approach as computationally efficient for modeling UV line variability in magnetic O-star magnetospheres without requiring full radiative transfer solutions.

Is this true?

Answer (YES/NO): YES